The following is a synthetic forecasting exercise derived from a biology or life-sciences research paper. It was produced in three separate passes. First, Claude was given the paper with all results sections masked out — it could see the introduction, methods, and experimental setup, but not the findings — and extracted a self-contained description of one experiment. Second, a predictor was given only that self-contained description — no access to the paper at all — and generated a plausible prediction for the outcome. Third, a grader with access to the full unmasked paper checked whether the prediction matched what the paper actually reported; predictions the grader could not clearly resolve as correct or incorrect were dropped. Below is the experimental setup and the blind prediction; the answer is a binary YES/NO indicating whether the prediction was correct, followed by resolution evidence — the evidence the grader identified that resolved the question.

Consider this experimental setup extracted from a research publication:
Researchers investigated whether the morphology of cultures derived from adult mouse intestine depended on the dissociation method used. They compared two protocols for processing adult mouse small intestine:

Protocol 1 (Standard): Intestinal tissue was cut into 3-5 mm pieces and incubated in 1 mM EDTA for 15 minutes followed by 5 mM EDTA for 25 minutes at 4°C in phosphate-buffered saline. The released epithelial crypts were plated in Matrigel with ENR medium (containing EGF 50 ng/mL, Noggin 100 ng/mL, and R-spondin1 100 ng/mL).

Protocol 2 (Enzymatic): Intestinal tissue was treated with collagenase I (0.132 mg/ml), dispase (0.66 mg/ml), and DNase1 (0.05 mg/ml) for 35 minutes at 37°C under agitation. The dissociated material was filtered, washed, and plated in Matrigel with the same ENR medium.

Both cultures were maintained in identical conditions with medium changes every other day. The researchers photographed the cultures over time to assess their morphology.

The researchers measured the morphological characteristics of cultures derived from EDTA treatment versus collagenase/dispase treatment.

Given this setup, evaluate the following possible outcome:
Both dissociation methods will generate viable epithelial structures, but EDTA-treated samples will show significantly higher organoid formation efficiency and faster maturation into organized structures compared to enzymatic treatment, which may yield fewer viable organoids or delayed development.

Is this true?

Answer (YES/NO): NO